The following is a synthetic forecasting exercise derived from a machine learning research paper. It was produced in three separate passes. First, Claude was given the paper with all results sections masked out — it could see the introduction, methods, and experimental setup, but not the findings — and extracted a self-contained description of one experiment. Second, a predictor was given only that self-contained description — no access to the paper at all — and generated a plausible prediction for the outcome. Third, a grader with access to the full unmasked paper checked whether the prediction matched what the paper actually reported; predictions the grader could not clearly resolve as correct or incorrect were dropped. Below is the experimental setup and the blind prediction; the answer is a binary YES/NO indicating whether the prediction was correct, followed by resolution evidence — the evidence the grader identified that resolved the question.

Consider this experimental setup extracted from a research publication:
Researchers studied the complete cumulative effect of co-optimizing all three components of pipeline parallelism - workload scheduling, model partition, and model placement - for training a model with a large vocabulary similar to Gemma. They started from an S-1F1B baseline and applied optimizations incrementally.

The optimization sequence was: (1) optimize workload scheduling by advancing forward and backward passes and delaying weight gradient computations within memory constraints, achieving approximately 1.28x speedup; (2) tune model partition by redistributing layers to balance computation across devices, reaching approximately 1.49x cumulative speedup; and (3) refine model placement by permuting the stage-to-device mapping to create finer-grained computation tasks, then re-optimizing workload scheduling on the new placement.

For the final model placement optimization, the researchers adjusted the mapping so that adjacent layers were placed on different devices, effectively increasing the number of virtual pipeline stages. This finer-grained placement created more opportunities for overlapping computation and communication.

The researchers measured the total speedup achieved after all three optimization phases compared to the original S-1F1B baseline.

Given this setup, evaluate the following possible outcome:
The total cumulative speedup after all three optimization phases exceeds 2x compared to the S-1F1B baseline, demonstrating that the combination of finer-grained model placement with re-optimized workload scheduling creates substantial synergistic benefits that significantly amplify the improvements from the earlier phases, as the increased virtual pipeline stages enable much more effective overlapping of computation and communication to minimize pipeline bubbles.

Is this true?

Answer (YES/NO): NO